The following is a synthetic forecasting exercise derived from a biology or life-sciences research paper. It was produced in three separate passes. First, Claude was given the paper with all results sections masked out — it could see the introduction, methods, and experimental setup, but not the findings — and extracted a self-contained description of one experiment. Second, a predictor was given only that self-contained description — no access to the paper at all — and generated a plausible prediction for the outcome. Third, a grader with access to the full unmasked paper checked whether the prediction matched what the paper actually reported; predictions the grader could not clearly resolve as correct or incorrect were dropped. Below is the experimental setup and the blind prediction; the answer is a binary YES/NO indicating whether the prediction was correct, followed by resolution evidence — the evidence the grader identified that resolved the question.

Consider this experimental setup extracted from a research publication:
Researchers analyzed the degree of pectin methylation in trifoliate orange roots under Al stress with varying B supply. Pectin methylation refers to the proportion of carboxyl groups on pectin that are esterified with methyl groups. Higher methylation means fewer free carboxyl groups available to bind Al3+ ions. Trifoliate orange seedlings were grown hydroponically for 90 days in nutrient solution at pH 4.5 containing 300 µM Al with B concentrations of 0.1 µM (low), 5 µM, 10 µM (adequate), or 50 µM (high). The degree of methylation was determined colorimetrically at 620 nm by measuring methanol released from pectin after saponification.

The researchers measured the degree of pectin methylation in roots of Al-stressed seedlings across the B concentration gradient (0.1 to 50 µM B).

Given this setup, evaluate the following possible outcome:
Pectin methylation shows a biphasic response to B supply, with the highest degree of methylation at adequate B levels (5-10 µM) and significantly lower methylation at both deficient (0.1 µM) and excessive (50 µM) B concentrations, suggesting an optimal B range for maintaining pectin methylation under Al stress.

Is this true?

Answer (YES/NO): NO